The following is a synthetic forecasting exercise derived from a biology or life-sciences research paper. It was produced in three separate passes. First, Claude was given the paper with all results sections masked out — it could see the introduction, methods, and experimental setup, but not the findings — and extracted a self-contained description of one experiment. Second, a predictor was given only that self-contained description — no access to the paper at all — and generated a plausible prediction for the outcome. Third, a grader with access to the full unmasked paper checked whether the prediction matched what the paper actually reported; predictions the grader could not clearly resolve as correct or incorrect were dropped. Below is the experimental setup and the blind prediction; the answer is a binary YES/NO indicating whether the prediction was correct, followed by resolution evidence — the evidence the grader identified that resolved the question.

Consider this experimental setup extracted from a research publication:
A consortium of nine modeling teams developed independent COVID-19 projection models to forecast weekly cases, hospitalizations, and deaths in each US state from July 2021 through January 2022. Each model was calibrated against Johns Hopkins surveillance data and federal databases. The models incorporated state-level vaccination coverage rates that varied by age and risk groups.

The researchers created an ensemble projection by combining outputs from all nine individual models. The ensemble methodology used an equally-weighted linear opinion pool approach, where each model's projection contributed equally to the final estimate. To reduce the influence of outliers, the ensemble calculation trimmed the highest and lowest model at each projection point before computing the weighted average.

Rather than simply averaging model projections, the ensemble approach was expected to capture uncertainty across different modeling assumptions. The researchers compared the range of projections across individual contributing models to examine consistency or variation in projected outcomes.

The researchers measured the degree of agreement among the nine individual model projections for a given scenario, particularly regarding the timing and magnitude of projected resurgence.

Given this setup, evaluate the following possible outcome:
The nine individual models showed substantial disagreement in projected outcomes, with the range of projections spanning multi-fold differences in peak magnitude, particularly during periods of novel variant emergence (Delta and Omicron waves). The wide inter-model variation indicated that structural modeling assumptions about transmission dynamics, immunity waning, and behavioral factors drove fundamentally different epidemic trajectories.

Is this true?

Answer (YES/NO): NO